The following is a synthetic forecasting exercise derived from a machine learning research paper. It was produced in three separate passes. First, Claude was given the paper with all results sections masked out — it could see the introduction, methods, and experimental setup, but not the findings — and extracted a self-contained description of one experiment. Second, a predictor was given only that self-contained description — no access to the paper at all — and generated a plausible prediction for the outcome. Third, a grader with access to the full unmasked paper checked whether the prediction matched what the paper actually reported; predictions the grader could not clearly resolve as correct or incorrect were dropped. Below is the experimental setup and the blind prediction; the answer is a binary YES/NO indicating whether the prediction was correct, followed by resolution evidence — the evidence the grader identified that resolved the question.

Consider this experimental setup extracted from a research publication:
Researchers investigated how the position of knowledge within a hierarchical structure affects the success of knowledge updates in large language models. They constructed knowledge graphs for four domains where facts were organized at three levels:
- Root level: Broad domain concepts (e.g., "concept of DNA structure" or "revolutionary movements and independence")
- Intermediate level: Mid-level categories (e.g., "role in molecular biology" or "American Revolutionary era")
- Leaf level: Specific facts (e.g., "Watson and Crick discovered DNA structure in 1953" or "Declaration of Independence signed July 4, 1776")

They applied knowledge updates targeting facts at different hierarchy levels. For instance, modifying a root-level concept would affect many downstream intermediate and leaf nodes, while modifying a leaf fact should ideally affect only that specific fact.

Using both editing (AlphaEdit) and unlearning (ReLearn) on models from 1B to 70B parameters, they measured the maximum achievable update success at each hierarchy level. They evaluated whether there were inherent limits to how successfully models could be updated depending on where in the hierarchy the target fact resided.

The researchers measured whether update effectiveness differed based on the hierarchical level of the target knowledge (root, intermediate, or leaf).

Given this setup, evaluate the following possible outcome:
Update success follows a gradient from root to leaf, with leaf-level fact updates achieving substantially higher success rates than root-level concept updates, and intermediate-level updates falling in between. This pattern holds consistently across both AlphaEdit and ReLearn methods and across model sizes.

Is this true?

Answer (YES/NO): YES